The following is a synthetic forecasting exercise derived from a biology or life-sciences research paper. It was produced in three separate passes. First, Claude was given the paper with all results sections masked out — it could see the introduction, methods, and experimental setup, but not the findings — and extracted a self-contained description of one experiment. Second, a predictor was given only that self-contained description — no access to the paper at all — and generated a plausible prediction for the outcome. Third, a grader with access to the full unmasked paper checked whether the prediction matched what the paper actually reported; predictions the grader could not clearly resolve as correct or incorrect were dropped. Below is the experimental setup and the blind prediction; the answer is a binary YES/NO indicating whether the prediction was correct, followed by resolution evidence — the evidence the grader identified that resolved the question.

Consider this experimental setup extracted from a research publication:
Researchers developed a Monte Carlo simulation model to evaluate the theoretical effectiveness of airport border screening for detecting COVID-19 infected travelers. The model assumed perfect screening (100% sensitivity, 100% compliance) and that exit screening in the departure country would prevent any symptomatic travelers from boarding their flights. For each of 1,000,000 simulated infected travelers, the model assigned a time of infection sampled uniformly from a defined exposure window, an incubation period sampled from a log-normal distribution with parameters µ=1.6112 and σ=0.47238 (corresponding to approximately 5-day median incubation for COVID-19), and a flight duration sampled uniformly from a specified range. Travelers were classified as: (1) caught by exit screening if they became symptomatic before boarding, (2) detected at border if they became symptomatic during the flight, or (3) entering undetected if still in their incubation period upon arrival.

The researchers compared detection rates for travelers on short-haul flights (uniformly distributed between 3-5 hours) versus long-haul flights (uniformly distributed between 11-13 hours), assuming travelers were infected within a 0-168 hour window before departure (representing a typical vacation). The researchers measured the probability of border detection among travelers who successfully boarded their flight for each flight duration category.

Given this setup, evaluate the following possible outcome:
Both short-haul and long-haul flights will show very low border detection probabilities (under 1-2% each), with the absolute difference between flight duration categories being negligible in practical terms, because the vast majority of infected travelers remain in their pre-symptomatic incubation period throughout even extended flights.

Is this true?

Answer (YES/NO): NO